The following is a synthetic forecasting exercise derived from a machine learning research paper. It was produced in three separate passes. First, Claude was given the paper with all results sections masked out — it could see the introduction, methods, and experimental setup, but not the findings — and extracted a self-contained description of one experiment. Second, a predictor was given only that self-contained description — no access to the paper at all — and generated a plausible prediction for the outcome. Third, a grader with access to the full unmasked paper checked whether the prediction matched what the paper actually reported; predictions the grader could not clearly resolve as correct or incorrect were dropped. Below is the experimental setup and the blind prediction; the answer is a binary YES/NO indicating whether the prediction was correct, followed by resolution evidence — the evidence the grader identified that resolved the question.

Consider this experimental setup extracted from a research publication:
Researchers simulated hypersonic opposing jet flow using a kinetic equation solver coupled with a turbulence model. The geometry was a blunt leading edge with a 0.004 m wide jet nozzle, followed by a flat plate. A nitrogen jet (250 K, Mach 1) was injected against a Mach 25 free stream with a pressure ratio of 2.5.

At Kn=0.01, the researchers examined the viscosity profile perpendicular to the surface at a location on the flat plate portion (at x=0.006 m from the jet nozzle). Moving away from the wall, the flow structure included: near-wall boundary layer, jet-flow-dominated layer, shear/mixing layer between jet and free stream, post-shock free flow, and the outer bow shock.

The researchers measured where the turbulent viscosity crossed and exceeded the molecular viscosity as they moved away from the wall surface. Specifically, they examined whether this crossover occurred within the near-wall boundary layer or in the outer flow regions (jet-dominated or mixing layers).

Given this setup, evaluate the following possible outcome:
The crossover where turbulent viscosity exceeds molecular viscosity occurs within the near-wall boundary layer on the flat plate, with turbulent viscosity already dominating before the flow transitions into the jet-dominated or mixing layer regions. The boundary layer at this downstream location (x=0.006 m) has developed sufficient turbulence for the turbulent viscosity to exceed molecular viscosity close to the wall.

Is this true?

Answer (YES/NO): NO